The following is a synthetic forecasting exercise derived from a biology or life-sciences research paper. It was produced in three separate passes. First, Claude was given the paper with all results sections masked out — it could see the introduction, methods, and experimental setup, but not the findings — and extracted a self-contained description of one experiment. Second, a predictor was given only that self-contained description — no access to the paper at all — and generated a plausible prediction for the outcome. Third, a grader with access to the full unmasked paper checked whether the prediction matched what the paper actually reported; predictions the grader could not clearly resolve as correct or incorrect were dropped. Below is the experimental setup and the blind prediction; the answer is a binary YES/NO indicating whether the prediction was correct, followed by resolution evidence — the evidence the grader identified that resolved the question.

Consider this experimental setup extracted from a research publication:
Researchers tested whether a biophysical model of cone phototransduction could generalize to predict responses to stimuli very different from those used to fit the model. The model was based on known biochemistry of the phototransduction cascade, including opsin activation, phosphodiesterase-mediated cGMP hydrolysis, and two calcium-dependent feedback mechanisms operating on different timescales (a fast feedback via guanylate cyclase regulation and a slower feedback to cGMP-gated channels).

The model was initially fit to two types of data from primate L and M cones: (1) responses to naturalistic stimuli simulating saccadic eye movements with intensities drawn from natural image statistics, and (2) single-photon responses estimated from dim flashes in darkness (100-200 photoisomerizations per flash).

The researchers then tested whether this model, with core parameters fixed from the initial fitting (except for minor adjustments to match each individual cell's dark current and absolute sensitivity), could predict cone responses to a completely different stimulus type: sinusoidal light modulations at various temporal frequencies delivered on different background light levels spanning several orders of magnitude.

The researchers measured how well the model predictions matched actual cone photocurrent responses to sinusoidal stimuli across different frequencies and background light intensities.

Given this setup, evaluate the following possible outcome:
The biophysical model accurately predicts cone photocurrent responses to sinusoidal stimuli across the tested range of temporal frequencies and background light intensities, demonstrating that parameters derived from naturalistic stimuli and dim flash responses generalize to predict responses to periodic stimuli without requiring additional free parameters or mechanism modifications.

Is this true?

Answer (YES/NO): NO